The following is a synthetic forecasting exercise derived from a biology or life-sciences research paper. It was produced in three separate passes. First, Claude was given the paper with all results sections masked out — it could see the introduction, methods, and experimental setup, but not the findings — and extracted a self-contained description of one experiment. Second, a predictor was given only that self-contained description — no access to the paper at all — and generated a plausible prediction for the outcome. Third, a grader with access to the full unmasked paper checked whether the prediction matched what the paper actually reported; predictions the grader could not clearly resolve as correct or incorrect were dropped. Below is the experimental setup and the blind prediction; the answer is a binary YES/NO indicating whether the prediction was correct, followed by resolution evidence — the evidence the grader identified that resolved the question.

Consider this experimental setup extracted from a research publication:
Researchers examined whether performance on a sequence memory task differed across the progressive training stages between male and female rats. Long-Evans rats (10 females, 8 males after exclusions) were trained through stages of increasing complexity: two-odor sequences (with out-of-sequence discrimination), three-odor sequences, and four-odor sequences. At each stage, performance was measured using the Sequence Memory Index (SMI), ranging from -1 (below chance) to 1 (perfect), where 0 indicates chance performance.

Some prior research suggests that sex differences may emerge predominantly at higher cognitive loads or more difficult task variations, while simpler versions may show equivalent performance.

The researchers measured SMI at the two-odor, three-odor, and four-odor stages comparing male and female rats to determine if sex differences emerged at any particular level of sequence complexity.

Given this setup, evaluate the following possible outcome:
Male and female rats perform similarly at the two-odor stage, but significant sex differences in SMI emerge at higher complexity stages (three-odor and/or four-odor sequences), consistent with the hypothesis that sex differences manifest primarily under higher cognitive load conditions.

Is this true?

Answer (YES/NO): NO